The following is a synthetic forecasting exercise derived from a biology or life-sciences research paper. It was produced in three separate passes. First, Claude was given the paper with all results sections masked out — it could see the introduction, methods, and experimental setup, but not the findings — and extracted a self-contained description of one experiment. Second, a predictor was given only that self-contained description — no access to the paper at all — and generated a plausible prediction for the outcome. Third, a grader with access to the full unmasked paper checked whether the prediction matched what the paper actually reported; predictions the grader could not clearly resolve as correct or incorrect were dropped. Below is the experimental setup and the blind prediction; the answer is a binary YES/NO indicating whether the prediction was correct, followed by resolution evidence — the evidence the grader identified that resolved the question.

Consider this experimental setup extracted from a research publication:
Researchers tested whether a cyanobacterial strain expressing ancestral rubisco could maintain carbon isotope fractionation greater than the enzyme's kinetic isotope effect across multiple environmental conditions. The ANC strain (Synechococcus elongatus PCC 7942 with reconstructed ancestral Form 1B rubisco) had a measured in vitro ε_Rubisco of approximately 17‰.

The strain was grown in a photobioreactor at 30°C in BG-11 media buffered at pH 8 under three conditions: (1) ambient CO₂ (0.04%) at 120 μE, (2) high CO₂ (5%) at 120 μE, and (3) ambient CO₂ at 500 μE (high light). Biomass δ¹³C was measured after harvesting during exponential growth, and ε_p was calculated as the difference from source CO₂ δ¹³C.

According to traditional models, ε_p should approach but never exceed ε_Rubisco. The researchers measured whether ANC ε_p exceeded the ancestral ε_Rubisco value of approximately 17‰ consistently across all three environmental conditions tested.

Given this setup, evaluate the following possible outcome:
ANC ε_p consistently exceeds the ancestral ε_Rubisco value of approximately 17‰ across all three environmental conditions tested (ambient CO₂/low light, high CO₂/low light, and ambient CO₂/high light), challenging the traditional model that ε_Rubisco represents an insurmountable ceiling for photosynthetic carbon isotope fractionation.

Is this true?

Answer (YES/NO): YES